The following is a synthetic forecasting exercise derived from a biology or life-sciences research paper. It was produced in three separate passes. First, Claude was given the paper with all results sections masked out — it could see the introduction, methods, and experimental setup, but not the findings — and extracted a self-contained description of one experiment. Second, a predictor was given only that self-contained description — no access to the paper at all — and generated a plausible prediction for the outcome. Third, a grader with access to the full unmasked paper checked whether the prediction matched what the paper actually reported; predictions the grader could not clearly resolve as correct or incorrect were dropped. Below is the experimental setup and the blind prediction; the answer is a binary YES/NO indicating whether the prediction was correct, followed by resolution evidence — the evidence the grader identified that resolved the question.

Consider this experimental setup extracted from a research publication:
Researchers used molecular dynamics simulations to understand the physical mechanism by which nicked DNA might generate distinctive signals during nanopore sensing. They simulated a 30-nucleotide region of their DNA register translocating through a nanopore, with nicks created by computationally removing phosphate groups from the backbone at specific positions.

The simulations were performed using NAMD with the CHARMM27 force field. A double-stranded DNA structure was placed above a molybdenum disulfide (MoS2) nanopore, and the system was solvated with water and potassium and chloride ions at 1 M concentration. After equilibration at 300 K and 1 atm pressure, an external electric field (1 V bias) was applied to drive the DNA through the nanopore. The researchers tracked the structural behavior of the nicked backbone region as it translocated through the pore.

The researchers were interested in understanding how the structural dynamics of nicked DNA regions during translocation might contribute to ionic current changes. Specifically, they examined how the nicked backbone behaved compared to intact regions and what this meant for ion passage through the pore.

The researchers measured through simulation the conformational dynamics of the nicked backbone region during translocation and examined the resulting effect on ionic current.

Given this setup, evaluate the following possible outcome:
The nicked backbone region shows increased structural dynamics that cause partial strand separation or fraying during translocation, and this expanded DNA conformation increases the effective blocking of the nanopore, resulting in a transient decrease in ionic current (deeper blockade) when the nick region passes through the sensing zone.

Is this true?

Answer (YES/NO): NO